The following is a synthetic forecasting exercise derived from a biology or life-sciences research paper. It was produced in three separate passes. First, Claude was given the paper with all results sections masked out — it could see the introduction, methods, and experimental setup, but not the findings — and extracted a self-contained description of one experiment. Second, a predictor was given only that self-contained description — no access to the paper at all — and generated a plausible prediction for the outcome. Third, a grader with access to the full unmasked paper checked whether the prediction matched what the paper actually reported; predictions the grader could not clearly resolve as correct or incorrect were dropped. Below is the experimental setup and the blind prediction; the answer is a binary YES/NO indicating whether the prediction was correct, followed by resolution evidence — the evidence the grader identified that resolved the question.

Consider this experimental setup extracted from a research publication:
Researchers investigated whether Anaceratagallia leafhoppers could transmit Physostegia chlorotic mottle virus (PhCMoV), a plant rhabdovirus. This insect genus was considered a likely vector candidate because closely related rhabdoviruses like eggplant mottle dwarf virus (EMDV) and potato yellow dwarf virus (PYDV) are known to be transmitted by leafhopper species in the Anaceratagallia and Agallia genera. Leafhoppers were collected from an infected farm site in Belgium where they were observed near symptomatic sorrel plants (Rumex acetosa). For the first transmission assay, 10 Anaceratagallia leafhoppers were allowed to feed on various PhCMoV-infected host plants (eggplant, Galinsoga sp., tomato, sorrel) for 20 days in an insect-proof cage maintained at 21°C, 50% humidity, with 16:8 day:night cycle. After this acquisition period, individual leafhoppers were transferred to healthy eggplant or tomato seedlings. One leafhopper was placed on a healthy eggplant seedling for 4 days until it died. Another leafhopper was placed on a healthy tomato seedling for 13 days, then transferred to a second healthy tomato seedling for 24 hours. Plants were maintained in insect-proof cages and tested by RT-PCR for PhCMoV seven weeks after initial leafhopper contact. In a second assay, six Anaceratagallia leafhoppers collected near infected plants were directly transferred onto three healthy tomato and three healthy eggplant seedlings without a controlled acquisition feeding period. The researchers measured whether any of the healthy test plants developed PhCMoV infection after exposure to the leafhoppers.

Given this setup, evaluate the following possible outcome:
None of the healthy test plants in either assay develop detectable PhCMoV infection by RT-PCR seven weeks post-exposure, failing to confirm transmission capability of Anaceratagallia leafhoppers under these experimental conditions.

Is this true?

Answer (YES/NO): NO